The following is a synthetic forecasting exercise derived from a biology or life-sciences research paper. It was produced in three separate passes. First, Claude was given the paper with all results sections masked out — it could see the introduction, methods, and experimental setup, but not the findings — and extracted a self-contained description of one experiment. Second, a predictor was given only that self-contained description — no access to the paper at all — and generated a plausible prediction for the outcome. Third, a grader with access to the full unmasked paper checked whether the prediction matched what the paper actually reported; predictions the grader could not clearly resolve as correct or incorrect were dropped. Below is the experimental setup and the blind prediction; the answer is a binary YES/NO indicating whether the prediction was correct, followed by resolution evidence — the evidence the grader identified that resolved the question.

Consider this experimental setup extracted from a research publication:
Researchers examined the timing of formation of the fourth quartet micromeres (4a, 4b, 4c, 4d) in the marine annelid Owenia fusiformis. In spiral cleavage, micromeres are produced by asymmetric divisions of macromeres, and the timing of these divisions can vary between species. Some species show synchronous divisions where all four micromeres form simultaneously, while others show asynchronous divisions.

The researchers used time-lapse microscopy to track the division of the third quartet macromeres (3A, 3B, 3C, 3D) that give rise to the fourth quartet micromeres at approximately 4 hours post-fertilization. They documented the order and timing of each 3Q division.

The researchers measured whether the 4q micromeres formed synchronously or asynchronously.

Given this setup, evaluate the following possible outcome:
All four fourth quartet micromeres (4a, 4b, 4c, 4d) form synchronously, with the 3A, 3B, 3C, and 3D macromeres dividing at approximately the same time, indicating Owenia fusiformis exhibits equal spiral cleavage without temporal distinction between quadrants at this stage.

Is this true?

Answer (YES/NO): NO